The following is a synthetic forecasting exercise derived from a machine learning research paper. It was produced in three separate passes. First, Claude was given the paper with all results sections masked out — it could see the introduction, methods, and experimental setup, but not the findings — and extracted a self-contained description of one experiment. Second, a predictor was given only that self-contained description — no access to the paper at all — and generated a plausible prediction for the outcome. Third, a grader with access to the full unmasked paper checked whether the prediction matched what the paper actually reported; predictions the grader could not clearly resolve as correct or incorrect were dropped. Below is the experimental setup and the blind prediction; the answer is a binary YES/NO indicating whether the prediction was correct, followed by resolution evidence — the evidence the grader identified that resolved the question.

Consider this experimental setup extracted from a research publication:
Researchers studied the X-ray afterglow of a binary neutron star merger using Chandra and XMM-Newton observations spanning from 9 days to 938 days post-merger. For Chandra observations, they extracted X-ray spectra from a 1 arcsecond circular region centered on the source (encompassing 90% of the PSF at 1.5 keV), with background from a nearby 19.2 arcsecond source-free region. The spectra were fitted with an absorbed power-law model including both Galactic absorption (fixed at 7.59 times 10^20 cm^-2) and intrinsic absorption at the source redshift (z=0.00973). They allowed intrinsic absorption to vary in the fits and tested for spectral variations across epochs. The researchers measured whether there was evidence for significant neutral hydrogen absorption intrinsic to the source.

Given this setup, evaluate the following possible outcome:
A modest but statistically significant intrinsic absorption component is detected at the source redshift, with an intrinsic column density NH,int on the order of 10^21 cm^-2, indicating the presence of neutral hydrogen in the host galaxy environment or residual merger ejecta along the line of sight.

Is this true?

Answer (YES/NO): NO